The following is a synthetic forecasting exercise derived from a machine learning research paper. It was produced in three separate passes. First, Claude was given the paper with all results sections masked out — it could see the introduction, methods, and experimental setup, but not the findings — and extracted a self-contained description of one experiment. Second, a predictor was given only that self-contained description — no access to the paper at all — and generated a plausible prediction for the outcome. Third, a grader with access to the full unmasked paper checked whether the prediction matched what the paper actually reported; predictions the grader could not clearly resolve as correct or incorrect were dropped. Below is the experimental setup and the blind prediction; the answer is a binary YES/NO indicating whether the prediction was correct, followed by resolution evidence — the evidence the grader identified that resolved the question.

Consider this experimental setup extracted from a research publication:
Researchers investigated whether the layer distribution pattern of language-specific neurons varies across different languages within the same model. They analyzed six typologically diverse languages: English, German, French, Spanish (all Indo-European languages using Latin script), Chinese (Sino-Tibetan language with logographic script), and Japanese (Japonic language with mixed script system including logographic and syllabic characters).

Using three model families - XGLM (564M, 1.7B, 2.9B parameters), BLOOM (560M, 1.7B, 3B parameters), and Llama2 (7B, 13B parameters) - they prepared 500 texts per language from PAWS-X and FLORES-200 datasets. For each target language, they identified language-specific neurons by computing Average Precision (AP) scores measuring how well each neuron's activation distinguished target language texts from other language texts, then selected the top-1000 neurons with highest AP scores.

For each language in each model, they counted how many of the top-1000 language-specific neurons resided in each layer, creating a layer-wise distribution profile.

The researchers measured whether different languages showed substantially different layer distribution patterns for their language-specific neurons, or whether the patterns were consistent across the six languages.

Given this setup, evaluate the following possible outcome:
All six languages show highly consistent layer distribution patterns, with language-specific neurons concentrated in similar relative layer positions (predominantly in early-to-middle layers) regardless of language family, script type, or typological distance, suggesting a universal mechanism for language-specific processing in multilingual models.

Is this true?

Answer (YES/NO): NO